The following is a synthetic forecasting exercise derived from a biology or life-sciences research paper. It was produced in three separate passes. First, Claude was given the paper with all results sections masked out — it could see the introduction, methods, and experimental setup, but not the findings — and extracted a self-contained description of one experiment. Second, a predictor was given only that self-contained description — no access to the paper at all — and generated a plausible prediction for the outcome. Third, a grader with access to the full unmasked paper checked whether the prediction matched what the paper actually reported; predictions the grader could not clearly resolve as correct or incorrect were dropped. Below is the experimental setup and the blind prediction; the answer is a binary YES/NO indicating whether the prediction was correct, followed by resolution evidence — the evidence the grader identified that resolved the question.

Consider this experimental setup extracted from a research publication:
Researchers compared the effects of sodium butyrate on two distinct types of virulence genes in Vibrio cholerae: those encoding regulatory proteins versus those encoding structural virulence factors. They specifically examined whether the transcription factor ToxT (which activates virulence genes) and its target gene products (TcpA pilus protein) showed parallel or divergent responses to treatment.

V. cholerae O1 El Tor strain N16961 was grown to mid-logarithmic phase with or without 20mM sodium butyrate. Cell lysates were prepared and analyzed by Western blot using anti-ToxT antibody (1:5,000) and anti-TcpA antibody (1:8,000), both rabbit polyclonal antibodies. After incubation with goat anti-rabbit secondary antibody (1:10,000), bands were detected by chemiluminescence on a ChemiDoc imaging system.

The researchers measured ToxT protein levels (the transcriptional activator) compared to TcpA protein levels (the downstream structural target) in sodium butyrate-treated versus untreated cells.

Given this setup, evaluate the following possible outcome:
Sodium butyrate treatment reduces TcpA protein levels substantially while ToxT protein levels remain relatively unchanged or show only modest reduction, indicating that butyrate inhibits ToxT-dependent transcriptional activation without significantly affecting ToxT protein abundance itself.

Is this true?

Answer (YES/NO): YES